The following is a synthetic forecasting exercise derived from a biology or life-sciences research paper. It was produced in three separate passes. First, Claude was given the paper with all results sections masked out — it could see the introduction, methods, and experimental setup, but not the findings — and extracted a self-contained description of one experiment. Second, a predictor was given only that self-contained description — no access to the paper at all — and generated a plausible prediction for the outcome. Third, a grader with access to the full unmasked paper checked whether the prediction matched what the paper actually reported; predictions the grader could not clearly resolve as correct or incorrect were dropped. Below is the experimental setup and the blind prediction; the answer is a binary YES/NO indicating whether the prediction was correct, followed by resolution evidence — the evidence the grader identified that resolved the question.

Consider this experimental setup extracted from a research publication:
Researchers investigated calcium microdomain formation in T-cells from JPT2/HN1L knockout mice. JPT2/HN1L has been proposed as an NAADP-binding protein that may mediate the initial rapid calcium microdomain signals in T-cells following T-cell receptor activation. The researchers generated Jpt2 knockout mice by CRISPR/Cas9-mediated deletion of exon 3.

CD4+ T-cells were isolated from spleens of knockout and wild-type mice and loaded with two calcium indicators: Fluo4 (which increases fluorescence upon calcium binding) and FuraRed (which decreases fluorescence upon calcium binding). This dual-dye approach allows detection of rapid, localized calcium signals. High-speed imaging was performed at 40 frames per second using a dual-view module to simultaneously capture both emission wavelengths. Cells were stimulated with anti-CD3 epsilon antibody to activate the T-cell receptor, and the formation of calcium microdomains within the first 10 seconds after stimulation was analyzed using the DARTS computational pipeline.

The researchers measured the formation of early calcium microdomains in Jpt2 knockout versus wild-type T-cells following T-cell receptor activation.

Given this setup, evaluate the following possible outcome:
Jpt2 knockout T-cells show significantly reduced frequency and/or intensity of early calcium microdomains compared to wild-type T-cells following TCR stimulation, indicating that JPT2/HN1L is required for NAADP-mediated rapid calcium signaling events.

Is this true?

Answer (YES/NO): YES